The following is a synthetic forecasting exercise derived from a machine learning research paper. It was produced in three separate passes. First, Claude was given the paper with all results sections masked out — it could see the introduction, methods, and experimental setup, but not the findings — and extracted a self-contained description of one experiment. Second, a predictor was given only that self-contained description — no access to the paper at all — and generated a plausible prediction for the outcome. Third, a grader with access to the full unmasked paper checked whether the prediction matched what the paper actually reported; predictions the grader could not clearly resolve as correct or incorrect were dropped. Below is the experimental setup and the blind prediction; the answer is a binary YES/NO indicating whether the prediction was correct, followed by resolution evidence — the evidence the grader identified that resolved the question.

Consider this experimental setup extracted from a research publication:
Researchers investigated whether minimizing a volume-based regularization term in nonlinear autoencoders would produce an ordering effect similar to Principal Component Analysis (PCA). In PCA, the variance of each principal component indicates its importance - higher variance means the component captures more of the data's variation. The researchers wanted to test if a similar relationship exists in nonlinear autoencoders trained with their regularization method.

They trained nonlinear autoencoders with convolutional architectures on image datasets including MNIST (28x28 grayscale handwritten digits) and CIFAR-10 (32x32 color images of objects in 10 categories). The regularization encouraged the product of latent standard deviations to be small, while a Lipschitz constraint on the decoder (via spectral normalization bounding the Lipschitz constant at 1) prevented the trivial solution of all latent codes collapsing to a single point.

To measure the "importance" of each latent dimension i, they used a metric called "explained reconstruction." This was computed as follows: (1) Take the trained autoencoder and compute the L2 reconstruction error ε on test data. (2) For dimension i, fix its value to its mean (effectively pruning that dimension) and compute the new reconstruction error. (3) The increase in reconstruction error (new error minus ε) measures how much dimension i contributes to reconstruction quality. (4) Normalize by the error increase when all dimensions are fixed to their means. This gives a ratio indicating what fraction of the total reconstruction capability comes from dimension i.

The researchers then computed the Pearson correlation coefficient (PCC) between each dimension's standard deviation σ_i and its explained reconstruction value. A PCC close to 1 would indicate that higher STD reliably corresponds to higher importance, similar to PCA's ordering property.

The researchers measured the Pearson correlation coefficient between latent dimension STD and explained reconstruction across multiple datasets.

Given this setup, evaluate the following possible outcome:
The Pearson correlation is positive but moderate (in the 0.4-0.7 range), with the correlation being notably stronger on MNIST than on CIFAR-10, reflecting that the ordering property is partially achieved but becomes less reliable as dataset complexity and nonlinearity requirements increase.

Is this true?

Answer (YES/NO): NO